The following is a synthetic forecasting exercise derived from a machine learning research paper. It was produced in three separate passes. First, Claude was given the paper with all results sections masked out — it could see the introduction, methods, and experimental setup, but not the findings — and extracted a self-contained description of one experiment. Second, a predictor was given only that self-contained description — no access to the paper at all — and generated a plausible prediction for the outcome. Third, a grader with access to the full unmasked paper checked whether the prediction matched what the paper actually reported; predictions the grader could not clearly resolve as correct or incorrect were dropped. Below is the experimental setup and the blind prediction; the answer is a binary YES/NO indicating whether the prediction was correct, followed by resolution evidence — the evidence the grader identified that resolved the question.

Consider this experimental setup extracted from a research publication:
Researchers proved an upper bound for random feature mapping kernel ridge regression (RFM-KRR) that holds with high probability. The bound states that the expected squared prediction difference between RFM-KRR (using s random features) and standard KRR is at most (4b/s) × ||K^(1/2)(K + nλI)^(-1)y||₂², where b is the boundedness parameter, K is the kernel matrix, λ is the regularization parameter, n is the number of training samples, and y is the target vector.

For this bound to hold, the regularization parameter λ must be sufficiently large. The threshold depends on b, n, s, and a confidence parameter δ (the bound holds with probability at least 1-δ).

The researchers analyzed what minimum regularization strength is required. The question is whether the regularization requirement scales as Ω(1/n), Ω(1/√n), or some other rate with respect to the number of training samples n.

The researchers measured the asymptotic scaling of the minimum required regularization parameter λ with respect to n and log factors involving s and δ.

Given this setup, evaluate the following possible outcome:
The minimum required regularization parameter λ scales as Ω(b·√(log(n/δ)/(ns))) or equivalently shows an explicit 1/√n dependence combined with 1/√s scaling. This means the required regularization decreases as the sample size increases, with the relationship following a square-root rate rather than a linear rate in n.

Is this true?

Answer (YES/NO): NO